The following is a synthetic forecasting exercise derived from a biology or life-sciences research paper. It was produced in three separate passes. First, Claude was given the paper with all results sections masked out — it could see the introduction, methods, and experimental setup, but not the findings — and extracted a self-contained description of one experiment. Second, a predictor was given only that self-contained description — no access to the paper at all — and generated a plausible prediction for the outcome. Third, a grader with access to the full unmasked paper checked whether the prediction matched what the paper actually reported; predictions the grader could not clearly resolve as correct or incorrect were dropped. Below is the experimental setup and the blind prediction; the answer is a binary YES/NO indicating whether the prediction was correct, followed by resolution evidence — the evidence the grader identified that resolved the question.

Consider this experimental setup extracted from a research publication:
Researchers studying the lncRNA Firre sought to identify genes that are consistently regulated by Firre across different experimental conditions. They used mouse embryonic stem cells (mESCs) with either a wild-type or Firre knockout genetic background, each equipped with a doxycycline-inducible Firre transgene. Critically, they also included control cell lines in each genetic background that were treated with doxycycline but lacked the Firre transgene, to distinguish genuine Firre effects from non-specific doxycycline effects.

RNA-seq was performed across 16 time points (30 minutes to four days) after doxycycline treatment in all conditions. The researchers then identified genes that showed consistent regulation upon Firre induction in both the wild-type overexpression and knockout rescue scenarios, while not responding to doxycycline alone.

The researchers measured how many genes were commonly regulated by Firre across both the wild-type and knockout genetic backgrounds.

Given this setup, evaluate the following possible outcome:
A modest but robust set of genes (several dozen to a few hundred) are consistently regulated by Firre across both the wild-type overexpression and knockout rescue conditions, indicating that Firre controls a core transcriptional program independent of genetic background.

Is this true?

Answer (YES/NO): YES